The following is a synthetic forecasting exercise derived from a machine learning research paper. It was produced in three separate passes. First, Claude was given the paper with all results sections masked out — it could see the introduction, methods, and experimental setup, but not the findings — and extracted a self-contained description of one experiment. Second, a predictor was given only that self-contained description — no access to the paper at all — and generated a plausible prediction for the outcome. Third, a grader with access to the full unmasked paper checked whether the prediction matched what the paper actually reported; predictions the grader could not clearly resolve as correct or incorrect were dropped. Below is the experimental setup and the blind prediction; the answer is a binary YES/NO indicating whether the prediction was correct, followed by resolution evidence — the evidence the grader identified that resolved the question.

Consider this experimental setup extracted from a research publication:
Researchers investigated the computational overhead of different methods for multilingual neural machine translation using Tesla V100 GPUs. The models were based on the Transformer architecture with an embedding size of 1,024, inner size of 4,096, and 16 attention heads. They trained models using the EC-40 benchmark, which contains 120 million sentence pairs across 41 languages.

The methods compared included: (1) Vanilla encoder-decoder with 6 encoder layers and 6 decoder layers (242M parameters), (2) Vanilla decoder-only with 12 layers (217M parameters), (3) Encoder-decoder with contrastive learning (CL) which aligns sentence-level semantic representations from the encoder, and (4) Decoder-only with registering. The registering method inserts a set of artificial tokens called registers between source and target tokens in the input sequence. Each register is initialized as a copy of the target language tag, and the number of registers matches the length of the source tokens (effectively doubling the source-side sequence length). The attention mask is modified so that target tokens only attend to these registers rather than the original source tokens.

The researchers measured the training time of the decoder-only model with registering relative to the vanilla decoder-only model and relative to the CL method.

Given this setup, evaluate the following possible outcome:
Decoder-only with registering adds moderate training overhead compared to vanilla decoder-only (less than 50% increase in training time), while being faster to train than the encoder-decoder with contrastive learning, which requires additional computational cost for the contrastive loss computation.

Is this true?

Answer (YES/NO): NO